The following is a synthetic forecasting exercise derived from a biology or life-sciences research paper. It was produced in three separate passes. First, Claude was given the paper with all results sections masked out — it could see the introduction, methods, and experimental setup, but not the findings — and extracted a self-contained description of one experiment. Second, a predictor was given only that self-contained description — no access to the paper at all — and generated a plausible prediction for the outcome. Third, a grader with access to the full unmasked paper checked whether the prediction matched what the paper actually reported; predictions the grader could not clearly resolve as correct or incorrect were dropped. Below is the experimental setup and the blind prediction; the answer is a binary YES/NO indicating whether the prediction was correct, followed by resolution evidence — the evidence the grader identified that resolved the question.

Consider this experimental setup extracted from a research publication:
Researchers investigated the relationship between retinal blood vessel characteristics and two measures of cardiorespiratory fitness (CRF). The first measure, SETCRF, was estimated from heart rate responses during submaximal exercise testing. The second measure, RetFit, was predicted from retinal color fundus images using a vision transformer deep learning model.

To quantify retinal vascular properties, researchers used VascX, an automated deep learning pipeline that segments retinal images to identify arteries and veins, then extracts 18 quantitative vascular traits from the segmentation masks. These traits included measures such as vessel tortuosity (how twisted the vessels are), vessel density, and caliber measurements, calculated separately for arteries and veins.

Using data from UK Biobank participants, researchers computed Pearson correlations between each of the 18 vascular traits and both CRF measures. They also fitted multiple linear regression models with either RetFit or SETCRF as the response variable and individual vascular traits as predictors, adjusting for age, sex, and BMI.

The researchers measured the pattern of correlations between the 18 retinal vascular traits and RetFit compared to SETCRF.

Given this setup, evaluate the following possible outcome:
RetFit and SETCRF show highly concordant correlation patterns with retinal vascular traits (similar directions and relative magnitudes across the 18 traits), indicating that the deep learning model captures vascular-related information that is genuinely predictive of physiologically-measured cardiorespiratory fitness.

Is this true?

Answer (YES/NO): NO